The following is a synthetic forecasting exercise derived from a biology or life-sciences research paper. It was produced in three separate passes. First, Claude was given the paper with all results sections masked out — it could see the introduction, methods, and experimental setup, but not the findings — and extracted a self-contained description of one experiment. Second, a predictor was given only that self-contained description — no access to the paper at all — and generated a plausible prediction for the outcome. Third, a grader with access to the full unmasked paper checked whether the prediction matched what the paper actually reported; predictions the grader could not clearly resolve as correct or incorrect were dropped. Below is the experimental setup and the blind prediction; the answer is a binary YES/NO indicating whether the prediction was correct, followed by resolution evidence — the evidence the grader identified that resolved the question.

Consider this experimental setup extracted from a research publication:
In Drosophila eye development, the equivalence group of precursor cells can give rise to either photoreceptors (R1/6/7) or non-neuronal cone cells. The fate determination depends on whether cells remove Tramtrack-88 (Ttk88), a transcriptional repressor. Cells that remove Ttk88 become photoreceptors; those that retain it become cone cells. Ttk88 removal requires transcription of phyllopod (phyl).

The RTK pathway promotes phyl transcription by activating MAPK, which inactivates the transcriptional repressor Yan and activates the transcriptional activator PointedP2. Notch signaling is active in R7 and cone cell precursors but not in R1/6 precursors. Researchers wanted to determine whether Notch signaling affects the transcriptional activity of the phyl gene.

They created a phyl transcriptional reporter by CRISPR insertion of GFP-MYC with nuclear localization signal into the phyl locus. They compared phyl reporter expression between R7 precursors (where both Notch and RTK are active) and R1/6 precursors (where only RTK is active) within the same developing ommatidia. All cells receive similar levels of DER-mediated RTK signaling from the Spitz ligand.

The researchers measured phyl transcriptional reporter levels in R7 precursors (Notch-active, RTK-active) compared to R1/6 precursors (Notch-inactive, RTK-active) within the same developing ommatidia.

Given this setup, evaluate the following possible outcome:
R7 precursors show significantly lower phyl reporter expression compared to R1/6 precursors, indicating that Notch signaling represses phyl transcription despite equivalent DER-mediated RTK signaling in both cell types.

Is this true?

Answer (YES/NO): NO